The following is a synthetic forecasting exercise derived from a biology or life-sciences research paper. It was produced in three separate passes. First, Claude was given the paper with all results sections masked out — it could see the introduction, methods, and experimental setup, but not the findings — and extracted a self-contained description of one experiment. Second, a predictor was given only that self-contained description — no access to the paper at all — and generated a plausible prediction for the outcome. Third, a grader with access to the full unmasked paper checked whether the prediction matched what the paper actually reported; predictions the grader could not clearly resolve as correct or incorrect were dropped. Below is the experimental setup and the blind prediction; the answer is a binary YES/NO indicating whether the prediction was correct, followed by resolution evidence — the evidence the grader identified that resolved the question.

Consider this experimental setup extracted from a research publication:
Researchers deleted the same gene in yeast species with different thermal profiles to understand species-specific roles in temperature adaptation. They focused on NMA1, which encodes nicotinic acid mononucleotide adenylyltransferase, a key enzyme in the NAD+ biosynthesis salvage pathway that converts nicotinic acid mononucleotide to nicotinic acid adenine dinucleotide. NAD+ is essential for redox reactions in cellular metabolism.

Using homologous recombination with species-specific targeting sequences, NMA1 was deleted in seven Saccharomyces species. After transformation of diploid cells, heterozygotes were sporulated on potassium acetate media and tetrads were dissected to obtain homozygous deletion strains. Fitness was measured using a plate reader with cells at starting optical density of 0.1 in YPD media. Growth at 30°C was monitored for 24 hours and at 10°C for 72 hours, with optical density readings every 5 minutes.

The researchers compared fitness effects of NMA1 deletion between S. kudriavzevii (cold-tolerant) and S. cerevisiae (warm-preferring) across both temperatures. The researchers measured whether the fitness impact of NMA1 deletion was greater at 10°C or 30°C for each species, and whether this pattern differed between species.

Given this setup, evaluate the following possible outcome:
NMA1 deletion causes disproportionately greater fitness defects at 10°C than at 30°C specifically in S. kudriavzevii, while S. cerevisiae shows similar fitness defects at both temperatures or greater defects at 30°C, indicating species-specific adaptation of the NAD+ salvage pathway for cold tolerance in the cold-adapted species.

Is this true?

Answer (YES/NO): YES